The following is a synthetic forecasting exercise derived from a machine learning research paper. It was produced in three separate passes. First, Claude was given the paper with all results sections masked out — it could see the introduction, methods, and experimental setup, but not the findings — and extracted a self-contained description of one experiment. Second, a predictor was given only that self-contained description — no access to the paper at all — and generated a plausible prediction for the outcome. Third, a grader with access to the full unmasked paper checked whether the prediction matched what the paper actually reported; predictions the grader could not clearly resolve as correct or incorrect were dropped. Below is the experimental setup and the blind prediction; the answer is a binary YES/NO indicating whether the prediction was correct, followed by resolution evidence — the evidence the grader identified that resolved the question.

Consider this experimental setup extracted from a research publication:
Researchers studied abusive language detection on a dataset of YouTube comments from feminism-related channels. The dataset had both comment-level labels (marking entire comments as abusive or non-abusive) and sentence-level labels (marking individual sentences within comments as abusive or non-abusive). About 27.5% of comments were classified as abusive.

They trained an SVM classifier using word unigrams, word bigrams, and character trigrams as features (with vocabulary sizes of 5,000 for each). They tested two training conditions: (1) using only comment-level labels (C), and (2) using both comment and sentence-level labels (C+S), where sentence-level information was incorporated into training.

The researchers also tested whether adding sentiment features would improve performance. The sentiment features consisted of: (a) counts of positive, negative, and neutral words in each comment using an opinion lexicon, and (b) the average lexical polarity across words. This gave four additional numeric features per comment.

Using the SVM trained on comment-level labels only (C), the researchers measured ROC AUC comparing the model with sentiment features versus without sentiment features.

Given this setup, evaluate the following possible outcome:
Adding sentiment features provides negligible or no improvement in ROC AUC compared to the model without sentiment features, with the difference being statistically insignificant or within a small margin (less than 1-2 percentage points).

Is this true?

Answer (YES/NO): YES